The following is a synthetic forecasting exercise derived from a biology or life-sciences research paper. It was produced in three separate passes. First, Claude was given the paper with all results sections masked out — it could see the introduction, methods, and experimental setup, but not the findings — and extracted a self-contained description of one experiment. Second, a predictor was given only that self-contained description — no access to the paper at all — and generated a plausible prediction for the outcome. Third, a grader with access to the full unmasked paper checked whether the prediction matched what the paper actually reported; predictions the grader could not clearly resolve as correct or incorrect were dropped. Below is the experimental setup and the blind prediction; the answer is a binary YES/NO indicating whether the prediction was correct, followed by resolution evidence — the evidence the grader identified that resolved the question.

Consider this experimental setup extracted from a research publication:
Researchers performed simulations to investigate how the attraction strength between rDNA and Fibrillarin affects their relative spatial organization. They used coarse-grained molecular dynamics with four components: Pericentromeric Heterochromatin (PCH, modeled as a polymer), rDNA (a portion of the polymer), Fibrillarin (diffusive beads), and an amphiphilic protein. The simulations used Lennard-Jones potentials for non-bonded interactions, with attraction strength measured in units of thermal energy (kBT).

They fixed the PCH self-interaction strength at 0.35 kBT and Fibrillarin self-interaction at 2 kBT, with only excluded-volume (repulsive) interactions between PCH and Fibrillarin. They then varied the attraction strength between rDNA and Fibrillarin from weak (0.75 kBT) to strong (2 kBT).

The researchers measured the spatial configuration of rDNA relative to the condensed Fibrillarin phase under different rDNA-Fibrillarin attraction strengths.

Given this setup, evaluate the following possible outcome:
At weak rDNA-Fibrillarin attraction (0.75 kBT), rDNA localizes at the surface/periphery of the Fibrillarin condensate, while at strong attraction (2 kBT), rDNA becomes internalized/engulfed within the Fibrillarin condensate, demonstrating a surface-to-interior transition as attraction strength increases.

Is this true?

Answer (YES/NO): YES